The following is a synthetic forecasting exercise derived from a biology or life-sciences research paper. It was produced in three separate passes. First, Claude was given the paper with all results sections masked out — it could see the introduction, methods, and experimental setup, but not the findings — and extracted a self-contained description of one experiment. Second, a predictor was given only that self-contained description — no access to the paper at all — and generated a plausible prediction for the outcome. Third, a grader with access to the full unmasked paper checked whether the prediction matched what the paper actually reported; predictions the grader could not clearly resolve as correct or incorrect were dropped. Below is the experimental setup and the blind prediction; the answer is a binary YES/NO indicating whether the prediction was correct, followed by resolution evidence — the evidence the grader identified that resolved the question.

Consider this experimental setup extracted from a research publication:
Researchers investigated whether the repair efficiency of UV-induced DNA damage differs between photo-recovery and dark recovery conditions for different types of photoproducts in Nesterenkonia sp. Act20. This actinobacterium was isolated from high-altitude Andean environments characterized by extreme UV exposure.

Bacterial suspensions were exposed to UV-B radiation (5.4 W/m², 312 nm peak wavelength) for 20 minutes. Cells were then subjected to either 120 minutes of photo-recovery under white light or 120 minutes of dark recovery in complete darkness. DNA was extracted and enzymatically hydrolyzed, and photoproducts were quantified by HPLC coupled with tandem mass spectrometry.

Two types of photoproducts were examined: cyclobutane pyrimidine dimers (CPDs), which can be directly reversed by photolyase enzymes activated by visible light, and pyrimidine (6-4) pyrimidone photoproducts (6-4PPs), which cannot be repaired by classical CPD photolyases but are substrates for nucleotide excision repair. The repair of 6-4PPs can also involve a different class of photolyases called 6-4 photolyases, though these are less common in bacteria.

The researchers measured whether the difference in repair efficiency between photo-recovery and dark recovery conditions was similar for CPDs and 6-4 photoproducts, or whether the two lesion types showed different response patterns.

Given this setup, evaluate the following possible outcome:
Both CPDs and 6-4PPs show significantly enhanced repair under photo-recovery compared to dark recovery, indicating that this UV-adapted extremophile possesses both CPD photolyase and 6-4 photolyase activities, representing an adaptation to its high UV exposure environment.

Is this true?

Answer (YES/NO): NO